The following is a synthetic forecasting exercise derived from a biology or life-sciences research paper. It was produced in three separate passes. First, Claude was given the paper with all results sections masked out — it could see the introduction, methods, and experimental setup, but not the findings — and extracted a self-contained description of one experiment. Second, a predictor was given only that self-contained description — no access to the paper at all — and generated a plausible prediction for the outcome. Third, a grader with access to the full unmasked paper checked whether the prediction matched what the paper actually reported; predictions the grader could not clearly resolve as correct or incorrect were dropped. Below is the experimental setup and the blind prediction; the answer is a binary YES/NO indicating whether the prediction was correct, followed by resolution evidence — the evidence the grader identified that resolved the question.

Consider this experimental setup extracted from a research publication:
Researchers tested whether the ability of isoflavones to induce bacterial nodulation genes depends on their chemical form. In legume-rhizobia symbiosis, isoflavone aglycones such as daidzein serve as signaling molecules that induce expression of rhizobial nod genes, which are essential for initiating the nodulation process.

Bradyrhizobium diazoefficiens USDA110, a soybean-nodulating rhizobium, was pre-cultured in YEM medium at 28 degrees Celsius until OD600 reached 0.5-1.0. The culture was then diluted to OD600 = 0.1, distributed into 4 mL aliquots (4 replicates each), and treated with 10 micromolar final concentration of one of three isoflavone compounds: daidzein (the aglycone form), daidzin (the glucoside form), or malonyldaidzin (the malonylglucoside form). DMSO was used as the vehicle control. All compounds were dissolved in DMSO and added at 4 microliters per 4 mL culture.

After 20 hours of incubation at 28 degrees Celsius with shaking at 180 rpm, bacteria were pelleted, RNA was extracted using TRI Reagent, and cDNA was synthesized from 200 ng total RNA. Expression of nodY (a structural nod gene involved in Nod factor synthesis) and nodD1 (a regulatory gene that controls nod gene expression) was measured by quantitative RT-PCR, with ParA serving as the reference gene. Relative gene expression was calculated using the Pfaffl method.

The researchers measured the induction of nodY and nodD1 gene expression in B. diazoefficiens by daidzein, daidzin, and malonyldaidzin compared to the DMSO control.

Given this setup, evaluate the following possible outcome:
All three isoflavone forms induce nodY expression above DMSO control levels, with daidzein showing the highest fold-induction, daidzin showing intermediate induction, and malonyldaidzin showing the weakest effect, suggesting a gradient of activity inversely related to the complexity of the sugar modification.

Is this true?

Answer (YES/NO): NO